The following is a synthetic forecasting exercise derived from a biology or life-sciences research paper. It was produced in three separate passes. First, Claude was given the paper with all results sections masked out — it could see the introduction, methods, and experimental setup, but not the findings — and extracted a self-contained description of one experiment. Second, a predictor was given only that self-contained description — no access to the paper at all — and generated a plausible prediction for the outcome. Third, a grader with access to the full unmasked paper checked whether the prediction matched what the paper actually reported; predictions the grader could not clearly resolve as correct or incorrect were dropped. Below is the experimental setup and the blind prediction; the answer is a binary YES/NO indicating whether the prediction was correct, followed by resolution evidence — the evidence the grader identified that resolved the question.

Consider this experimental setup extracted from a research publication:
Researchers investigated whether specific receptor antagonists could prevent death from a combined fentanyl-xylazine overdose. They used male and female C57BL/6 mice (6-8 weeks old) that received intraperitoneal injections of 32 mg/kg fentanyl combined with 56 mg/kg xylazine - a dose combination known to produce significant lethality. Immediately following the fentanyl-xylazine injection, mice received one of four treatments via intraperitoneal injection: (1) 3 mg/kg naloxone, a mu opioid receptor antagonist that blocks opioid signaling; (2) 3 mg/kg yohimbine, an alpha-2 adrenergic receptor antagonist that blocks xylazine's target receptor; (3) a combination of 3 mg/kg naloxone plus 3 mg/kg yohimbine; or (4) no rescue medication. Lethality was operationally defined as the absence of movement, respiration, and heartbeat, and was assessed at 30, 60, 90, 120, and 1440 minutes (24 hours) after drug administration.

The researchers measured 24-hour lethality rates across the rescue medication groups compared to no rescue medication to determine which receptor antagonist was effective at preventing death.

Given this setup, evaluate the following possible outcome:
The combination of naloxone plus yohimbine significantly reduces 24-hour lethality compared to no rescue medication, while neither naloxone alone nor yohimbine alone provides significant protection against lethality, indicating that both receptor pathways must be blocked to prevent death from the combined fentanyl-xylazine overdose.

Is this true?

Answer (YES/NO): NO